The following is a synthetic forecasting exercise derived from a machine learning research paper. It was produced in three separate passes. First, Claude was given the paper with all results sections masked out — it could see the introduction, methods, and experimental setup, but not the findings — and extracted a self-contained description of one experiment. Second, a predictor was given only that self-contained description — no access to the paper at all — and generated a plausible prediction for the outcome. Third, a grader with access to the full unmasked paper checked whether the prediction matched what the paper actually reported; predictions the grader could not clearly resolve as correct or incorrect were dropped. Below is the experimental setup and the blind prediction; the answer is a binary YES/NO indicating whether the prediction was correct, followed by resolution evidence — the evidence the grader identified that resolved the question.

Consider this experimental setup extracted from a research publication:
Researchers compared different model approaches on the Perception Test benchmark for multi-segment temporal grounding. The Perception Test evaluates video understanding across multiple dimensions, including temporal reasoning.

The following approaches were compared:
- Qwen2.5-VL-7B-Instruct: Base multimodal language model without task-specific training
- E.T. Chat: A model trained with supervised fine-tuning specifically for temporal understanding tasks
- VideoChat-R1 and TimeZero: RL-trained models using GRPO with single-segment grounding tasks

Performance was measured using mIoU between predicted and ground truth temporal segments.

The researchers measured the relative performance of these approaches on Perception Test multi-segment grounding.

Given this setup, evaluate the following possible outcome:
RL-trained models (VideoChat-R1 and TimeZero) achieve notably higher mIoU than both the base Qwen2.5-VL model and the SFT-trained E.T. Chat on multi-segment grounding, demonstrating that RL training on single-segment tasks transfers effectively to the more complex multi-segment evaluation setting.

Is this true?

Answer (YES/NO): NO